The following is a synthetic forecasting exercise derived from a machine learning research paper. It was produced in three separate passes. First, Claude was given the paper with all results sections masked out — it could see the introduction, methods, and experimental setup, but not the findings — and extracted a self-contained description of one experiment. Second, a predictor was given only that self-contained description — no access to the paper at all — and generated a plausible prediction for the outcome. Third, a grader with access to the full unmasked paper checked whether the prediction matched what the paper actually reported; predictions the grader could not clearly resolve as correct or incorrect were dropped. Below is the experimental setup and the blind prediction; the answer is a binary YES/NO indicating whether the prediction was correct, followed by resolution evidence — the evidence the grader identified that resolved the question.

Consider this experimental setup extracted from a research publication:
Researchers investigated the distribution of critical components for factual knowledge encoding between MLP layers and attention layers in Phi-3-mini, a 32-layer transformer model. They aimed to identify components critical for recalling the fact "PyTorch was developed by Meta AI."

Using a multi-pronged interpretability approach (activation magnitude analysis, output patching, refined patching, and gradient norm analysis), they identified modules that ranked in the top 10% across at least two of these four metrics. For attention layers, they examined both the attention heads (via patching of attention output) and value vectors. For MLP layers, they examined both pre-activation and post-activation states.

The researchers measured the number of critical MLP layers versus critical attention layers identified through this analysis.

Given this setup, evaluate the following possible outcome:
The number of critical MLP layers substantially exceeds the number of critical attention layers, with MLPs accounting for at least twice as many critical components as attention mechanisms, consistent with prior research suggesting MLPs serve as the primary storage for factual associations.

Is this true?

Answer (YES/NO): NO